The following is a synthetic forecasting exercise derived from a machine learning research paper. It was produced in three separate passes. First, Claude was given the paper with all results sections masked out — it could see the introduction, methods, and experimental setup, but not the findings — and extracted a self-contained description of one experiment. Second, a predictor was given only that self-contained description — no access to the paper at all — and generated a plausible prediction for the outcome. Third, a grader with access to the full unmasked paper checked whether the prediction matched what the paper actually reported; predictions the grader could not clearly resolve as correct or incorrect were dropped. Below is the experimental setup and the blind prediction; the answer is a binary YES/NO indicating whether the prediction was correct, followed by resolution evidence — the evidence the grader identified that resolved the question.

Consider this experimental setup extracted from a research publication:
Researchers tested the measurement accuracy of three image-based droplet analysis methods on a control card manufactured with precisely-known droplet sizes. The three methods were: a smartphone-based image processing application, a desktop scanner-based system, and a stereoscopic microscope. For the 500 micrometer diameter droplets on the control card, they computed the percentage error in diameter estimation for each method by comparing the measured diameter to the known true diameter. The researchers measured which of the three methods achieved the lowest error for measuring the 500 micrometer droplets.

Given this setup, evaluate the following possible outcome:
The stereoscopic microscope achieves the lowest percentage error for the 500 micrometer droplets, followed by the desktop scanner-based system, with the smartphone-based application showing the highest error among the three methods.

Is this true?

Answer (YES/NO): NO